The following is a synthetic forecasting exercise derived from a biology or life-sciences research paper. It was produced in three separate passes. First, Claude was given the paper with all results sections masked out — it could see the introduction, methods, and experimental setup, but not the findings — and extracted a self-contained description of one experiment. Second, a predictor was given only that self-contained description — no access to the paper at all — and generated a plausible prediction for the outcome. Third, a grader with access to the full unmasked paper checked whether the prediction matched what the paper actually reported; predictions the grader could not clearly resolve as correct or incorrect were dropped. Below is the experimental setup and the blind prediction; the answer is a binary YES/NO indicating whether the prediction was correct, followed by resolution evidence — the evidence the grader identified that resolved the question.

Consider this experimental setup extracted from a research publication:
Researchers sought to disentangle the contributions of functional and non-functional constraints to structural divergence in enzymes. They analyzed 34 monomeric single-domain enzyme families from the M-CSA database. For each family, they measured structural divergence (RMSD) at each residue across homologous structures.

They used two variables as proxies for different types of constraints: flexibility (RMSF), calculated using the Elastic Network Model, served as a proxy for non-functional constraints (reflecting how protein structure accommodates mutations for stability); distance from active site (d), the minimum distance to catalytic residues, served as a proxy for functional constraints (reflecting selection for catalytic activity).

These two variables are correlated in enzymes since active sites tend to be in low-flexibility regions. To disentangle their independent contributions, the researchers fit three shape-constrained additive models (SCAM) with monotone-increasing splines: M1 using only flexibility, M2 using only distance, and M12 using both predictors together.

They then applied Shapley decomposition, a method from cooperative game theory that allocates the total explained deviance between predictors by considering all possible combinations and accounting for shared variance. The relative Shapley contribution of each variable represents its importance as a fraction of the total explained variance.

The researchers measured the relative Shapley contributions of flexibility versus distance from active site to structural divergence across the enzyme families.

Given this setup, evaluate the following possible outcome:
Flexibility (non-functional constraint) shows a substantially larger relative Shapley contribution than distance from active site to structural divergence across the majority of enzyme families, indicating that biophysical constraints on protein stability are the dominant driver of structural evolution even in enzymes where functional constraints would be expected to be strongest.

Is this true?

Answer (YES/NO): NO